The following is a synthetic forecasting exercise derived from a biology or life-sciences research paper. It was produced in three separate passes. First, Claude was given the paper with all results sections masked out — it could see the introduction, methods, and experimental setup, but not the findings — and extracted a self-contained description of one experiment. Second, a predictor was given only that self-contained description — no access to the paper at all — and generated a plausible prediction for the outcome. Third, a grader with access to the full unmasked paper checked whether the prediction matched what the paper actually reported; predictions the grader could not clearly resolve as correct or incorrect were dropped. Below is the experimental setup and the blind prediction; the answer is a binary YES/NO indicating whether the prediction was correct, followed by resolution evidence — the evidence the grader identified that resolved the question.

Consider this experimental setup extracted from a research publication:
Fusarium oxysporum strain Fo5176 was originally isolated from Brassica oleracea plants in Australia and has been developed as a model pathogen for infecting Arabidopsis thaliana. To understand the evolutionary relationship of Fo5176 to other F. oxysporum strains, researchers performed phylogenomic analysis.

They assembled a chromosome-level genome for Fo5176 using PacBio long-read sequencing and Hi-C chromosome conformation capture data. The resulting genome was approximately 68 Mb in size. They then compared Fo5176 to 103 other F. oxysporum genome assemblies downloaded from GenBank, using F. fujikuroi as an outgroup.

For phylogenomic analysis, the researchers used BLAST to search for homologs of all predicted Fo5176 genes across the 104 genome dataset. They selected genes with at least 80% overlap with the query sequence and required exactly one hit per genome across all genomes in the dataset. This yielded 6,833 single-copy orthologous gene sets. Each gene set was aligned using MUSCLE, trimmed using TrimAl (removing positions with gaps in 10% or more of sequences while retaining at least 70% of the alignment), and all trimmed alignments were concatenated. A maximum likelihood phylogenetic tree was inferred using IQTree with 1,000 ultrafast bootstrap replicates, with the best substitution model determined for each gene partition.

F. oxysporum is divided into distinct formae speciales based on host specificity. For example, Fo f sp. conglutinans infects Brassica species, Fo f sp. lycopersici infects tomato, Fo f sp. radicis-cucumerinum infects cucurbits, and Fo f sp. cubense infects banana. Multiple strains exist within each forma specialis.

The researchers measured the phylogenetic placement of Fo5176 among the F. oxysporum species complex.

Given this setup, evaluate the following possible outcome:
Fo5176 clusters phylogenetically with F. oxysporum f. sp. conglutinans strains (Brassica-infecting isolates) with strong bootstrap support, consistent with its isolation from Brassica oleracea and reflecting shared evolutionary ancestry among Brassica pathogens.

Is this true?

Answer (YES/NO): YES